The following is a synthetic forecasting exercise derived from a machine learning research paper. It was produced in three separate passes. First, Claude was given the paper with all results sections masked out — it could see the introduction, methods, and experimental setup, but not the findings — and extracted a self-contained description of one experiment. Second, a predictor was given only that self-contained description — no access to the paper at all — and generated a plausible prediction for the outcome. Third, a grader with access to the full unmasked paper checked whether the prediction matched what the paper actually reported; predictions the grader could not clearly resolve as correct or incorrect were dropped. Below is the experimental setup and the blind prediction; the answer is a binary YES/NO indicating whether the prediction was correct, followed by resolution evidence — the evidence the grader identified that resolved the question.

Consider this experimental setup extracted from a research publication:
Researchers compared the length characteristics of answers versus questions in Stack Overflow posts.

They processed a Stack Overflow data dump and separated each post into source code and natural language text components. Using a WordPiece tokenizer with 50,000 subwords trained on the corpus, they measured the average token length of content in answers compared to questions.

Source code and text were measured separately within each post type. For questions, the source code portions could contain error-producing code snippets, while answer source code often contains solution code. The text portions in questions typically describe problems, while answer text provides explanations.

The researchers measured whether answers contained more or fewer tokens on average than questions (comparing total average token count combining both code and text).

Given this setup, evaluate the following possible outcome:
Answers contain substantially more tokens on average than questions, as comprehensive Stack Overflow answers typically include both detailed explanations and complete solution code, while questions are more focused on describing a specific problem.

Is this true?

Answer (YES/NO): NO